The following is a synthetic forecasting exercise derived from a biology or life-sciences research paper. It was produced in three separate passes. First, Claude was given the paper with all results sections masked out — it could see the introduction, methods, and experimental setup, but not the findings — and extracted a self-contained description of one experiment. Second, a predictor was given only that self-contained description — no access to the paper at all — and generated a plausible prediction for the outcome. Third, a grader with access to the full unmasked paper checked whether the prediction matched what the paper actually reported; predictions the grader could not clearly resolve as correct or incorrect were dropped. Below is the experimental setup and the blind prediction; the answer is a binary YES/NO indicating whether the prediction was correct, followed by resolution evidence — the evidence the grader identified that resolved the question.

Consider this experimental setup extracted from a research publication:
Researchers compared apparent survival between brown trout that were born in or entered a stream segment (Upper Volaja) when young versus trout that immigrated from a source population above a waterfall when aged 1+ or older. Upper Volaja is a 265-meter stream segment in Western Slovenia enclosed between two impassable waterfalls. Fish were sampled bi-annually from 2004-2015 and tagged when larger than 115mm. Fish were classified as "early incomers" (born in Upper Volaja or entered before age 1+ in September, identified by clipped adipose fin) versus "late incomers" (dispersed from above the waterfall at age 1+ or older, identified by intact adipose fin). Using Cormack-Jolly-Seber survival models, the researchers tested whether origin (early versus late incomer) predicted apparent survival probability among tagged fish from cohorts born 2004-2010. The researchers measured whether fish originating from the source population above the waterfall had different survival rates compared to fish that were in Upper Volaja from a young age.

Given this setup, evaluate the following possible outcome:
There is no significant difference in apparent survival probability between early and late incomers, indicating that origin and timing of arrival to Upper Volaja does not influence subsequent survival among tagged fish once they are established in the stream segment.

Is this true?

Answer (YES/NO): YES